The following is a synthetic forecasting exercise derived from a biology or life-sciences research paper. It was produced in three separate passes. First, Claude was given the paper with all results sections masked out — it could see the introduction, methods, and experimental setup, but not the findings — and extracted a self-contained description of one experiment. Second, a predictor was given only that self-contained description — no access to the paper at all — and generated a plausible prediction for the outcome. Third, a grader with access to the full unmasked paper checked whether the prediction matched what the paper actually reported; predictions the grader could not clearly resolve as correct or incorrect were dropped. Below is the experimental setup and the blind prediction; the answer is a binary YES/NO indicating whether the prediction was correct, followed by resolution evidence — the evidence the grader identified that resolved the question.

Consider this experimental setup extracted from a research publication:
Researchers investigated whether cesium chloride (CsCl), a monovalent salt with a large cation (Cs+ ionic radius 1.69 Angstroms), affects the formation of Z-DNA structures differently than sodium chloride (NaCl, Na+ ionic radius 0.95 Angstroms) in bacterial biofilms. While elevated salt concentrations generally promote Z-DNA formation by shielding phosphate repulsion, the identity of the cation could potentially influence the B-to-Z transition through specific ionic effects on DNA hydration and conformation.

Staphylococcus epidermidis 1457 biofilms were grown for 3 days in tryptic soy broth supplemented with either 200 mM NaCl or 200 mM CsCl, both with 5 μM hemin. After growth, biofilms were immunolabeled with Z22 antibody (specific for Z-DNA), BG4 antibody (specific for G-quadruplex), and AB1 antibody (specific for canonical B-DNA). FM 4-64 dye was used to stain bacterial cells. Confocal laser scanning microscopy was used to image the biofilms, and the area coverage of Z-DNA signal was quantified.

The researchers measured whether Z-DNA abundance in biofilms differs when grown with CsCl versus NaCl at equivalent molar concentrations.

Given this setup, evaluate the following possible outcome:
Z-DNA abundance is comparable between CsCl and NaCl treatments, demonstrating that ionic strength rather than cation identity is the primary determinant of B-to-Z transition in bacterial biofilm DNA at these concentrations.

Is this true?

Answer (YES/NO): NO